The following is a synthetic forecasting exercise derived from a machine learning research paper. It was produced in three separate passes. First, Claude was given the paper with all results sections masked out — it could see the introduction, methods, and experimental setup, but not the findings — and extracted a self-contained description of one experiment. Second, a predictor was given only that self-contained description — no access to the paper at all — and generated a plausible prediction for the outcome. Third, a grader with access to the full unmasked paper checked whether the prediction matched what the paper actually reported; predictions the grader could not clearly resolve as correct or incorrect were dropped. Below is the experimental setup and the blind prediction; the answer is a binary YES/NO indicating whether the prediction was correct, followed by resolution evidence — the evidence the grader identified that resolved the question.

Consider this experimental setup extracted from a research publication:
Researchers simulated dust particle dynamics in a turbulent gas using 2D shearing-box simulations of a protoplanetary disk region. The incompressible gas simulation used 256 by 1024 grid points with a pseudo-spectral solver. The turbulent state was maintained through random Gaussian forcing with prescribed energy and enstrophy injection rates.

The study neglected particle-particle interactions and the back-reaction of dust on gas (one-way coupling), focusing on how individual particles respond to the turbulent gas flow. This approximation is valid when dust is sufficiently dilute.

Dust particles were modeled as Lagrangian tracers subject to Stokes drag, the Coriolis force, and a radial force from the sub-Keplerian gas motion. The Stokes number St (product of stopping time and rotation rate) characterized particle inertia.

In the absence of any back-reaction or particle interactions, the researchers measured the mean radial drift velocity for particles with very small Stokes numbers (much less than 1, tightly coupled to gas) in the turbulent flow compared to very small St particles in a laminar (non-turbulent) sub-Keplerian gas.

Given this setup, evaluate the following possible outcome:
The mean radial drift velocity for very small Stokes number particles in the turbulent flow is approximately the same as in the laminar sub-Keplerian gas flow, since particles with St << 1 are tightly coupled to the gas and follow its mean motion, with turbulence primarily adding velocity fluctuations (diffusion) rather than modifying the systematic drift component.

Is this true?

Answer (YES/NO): NO